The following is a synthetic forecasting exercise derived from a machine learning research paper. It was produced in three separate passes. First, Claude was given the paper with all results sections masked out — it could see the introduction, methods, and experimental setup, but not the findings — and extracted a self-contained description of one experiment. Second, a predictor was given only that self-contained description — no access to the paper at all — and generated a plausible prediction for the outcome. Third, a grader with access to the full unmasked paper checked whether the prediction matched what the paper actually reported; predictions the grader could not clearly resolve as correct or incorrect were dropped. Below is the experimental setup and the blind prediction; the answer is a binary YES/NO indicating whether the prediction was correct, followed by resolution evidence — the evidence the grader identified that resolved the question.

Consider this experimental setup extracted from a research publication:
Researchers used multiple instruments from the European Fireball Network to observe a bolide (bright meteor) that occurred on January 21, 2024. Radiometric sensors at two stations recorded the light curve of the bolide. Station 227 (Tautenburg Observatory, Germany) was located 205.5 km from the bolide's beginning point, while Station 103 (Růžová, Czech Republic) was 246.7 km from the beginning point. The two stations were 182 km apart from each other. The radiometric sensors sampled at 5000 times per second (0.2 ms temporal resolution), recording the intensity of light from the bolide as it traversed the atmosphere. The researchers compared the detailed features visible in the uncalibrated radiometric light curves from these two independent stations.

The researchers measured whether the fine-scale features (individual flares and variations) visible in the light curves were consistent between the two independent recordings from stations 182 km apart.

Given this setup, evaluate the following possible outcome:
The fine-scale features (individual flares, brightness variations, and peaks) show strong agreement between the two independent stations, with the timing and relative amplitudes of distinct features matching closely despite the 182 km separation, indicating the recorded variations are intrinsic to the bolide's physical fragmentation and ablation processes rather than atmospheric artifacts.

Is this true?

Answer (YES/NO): YES